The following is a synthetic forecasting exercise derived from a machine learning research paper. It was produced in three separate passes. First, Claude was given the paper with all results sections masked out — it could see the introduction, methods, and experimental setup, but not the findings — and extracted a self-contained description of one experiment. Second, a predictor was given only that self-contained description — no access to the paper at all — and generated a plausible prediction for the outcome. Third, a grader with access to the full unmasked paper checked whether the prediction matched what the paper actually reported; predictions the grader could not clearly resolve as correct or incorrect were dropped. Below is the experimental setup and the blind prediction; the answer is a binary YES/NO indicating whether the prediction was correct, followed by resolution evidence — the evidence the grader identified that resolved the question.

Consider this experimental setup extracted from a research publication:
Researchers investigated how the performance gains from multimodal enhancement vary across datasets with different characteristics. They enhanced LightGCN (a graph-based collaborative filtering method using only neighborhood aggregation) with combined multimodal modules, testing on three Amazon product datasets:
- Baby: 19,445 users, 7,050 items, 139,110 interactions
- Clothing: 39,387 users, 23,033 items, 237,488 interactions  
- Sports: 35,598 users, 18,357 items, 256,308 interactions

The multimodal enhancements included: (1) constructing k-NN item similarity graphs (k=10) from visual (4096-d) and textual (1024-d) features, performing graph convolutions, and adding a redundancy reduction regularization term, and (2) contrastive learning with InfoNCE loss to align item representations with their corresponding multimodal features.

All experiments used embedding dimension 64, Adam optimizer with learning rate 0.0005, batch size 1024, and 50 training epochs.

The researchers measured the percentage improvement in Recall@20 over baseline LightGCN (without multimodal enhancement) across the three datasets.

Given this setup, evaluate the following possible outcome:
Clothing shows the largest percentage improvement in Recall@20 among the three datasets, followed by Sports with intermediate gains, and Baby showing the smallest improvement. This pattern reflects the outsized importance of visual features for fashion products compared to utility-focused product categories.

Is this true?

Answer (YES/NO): YES